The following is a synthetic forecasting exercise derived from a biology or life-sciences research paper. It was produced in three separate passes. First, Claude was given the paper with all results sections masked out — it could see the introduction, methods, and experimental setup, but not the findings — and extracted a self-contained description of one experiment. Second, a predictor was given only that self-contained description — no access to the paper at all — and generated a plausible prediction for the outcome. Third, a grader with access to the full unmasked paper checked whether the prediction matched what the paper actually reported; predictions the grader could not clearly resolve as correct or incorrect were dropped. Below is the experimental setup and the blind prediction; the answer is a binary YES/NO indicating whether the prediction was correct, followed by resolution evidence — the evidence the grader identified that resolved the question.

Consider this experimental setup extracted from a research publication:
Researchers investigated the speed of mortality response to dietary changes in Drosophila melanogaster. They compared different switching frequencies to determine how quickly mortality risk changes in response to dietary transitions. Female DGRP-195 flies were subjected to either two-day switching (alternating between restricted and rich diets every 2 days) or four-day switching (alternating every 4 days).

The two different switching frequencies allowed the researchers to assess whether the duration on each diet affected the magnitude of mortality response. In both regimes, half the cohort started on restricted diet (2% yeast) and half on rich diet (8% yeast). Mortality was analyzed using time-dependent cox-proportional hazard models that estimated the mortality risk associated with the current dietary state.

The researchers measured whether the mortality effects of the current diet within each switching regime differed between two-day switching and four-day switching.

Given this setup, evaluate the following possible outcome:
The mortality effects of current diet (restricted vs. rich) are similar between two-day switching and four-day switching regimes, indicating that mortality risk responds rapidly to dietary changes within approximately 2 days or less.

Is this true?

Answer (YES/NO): NO